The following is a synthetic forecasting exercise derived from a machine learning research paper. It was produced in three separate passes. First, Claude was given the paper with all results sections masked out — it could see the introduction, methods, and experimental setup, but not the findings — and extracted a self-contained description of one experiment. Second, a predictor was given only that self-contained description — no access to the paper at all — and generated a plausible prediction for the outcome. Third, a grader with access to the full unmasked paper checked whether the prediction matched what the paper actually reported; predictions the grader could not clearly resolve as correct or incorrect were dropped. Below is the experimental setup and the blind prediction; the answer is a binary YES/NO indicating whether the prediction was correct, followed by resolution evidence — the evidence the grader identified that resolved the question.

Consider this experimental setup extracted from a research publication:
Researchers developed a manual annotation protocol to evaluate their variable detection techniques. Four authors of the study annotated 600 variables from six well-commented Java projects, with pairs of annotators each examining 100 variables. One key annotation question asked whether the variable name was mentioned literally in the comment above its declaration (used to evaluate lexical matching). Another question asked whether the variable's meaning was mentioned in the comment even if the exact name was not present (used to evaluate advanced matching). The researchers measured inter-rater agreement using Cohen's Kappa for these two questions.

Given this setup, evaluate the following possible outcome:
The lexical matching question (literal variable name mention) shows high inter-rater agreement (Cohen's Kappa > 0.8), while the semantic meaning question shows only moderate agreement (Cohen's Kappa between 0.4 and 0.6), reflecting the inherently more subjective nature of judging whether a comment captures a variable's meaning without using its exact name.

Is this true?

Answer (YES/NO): NO